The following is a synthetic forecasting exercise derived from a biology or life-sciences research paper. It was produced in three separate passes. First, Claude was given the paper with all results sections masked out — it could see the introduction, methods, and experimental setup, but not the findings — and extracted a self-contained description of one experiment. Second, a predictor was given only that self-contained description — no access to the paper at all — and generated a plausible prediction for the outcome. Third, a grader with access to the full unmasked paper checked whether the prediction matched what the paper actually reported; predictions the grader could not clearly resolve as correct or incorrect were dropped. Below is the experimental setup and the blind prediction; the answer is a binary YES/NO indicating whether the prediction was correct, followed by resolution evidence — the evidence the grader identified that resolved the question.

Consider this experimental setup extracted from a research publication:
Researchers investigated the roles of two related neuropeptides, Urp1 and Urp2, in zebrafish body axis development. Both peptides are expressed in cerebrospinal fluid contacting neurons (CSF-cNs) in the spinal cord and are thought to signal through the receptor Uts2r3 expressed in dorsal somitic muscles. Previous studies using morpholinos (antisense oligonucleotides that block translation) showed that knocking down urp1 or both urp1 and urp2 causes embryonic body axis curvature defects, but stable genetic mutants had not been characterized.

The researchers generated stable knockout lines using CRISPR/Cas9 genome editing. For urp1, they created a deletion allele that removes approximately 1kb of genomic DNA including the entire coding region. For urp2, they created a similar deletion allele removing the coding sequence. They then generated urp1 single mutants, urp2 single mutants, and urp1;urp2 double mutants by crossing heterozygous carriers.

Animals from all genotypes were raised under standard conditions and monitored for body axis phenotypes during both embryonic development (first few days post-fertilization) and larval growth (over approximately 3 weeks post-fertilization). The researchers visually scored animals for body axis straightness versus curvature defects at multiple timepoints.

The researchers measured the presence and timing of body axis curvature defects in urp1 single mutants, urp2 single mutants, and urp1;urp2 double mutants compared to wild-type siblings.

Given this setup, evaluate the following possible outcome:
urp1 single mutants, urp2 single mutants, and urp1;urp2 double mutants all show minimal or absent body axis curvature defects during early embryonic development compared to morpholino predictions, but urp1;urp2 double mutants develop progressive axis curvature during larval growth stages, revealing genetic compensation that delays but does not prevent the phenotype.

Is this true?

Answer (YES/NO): NO